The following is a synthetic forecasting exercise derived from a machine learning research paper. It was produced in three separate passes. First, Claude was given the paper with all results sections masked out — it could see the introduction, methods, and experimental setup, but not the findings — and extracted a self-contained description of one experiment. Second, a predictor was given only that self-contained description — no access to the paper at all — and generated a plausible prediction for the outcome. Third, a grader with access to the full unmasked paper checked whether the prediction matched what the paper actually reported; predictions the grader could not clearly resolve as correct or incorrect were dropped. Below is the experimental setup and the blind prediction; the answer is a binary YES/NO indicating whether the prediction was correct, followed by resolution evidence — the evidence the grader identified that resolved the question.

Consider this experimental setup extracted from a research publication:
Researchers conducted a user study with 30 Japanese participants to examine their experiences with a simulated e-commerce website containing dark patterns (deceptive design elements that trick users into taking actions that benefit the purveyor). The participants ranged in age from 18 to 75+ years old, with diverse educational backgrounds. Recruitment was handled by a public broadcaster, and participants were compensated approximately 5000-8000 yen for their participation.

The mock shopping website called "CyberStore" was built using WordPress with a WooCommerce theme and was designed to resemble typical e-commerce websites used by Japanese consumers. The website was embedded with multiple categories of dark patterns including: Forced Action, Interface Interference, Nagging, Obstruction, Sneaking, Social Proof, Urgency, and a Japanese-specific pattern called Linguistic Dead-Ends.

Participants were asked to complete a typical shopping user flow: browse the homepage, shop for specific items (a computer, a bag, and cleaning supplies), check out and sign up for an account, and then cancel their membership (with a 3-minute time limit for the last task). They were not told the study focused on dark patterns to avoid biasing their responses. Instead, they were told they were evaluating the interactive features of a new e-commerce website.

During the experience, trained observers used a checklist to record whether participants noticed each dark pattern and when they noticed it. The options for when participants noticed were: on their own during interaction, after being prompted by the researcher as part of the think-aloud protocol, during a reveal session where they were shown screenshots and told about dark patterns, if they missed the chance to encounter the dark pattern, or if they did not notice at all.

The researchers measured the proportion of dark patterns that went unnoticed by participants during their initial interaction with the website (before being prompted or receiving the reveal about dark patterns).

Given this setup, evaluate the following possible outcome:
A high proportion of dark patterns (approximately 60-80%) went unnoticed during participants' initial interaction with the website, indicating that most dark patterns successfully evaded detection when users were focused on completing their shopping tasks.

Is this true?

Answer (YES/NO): NO